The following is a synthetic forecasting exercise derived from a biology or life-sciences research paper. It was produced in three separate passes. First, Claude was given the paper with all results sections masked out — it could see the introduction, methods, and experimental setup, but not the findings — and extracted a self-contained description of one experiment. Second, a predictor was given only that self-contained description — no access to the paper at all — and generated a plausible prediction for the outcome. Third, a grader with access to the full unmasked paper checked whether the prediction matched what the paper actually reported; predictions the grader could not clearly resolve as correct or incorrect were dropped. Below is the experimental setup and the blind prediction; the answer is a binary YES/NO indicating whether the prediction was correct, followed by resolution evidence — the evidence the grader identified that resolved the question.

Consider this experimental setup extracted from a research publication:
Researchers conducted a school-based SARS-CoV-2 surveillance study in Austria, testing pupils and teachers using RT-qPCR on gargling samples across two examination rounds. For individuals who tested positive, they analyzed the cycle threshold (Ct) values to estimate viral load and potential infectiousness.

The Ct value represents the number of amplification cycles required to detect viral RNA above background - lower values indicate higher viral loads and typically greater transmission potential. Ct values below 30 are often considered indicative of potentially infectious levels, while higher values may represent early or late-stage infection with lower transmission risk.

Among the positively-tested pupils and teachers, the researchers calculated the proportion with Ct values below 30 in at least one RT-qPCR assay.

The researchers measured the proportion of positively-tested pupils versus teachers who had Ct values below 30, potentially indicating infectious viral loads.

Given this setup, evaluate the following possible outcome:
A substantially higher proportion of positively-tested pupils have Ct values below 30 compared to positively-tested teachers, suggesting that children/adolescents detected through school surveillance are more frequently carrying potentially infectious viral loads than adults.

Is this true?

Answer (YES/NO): NO